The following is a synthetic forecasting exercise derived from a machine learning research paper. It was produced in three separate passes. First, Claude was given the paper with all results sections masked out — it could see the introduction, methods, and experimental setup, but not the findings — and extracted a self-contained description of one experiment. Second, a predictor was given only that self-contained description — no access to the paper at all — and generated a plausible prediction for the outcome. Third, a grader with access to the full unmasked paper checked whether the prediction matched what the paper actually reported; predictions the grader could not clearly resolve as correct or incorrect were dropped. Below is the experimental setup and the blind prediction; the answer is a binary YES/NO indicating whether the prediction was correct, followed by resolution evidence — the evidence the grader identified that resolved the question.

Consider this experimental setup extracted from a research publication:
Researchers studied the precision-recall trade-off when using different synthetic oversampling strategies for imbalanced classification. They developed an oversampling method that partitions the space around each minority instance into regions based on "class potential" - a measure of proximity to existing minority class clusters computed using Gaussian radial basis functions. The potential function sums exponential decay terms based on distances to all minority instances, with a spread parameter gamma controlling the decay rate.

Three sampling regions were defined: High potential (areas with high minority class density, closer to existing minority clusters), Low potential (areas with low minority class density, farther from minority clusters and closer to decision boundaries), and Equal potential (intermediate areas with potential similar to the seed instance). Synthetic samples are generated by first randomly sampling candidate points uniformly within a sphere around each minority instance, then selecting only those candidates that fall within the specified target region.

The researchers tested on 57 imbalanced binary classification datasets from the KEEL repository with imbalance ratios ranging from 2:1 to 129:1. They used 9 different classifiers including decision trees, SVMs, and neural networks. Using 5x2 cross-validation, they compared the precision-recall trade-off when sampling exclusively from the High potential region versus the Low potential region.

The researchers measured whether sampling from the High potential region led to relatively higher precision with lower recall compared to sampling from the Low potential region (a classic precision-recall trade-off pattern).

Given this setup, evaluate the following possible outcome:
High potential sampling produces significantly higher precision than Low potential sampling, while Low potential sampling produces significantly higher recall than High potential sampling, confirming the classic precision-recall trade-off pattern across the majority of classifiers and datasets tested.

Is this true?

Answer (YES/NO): YES